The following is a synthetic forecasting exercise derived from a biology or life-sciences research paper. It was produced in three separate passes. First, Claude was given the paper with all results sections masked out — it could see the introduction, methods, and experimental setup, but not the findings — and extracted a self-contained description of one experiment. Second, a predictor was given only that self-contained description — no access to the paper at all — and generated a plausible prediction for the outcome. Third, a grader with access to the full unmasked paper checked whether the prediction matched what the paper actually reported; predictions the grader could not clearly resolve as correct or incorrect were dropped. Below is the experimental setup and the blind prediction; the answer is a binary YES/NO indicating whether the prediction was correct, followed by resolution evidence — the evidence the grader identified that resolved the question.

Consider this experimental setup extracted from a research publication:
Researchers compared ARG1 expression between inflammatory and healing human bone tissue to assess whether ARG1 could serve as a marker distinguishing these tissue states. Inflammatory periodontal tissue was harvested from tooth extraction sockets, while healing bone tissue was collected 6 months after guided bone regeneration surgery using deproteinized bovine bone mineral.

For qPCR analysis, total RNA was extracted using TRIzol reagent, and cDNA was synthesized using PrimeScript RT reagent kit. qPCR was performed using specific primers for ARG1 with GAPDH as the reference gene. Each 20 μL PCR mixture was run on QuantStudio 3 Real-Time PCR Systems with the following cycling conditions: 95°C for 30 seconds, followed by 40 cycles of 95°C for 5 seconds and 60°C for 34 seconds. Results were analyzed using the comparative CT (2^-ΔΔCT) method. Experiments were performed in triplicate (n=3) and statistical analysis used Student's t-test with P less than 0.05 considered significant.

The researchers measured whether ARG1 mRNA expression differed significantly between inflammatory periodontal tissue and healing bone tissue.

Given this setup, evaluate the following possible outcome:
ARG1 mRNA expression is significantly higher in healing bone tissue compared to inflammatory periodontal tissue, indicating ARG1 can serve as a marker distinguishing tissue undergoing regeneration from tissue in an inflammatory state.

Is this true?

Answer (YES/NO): NO